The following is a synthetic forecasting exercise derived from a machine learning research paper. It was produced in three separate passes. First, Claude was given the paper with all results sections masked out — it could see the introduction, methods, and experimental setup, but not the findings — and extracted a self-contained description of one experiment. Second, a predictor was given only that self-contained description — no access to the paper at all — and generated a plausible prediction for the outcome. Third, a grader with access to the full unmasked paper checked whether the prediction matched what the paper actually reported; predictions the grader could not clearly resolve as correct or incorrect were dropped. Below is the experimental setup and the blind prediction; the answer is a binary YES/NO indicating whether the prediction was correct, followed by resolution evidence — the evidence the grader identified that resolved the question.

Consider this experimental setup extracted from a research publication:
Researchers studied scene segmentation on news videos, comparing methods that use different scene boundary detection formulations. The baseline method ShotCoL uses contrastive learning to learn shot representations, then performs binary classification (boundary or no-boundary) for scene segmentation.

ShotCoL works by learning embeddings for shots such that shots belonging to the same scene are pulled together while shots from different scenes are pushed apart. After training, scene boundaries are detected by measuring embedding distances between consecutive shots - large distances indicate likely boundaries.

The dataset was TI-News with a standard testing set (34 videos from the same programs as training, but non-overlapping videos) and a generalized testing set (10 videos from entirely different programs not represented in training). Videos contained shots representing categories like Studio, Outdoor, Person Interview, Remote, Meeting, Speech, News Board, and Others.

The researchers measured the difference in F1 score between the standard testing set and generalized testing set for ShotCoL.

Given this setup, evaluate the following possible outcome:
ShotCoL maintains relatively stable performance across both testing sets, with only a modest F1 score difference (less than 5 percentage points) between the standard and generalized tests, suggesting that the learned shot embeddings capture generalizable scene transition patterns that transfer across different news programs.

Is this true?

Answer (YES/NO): NO